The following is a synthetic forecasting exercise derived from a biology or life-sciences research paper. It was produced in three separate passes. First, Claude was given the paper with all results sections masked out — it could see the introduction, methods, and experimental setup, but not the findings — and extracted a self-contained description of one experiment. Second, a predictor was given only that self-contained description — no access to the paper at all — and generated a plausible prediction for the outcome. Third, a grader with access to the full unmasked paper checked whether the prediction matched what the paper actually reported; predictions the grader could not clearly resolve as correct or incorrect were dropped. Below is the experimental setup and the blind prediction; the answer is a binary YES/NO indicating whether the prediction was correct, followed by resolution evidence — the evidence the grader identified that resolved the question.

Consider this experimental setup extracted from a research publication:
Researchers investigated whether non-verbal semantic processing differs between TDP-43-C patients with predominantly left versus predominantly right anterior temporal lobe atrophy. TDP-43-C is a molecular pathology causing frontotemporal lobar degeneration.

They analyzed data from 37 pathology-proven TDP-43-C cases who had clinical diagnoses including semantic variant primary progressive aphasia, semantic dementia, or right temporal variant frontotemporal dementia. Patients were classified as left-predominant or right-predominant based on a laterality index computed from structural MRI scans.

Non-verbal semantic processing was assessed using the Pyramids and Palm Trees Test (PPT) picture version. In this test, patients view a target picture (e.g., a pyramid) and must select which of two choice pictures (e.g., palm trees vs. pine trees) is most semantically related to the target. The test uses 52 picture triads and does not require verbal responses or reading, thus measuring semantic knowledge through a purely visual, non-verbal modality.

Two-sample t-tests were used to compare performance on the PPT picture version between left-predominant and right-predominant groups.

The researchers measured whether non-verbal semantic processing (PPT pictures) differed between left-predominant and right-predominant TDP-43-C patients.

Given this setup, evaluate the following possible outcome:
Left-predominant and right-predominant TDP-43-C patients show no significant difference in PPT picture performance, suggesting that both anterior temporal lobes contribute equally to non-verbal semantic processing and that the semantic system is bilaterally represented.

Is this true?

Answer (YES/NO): YES